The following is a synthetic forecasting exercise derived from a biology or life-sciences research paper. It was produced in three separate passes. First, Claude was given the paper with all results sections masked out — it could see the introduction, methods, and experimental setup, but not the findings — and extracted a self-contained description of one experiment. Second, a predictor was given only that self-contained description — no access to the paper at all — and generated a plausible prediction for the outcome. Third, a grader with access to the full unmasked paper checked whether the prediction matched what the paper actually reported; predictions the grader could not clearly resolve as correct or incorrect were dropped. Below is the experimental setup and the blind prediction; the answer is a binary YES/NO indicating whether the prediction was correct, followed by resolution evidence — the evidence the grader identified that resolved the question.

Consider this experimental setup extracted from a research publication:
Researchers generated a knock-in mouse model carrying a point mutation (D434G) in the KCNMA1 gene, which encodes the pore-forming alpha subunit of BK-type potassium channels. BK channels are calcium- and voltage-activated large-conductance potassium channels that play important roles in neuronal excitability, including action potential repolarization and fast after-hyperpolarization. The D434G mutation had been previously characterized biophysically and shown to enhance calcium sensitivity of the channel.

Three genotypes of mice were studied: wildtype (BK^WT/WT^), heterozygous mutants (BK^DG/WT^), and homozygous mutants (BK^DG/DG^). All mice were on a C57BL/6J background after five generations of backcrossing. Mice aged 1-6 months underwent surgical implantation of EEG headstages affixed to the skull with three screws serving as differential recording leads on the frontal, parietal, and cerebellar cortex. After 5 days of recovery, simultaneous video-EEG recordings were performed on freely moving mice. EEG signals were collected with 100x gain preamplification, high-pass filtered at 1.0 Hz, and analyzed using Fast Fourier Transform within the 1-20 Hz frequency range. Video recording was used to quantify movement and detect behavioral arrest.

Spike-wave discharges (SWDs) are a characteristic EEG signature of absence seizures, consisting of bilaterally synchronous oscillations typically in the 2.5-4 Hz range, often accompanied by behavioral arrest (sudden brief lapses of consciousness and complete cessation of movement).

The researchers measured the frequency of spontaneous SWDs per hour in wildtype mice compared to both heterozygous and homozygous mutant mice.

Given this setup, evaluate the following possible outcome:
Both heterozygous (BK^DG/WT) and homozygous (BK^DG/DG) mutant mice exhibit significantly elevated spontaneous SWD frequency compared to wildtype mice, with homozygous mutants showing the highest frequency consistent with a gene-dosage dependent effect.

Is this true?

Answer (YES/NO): YES